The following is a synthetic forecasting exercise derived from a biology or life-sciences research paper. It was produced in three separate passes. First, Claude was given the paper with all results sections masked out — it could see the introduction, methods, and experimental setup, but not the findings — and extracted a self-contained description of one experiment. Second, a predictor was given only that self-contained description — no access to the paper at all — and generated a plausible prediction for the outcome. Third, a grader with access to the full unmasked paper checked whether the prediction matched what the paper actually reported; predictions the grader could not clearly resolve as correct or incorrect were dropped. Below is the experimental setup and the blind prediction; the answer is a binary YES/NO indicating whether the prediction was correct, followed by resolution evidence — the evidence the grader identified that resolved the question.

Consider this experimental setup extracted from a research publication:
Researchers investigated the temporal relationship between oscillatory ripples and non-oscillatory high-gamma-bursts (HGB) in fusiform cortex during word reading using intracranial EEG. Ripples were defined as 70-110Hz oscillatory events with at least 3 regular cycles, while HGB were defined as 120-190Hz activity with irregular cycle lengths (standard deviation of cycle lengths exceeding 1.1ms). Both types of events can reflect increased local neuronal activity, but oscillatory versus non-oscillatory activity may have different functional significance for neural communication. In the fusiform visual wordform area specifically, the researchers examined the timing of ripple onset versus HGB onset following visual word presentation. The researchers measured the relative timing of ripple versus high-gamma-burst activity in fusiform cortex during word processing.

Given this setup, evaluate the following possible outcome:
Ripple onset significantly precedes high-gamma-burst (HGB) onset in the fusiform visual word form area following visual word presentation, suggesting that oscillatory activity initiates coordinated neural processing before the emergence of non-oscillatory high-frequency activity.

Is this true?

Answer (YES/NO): NO